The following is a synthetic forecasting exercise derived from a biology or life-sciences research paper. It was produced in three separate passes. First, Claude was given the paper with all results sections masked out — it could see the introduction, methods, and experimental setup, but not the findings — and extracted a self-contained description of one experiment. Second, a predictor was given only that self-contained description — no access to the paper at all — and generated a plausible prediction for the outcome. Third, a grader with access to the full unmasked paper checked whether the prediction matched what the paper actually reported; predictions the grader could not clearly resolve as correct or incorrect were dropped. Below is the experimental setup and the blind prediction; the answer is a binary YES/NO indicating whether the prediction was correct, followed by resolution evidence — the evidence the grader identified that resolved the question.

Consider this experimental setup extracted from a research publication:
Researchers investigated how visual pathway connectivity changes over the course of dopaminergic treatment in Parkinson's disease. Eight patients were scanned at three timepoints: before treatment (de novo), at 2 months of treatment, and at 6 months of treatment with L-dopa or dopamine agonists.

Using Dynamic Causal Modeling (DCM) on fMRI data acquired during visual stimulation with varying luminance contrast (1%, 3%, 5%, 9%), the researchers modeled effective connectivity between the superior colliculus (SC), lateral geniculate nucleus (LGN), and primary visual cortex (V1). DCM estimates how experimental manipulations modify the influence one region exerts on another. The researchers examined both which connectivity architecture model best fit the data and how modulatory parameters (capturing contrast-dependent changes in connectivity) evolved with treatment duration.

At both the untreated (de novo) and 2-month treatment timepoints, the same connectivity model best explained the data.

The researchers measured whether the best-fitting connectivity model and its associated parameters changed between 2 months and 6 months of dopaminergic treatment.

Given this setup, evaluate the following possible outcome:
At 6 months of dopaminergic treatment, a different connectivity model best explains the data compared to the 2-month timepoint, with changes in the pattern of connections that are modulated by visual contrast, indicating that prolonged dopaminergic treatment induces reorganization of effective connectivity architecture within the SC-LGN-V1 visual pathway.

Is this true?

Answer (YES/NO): YES